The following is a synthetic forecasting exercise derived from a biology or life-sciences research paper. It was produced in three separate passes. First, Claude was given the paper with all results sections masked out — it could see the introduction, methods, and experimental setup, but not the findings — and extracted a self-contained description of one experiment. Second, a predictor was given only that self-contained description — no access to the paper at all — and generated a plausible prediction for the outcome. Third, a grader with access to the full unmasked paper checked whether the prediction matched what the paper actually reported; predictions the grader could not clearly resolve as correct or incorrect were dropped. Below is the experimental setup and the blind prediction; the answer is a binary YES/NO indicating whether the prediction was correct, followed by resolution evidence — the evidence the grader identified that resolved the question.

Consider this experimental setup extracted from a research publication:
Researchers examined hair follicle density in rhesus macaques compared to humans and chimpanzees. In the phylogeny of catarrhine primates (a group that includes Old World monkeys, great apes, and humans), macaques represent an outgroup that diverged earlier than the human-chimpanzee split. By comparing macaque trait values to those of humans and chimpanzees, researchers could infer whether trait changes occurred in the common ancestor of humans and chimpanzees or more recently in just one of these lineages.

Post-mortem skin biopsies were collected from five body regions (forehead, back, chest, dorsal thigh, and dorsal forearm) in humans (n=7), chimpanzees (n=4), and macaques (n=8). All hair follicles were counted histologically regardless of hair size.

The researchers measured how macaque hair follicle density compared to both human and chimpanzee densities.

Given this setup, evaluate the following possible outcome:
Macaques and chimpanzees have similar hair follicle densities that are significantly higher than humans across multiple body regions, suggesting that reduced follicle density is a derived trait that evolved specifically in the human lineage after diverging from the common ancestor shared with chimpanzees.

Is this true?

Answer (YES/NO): NO